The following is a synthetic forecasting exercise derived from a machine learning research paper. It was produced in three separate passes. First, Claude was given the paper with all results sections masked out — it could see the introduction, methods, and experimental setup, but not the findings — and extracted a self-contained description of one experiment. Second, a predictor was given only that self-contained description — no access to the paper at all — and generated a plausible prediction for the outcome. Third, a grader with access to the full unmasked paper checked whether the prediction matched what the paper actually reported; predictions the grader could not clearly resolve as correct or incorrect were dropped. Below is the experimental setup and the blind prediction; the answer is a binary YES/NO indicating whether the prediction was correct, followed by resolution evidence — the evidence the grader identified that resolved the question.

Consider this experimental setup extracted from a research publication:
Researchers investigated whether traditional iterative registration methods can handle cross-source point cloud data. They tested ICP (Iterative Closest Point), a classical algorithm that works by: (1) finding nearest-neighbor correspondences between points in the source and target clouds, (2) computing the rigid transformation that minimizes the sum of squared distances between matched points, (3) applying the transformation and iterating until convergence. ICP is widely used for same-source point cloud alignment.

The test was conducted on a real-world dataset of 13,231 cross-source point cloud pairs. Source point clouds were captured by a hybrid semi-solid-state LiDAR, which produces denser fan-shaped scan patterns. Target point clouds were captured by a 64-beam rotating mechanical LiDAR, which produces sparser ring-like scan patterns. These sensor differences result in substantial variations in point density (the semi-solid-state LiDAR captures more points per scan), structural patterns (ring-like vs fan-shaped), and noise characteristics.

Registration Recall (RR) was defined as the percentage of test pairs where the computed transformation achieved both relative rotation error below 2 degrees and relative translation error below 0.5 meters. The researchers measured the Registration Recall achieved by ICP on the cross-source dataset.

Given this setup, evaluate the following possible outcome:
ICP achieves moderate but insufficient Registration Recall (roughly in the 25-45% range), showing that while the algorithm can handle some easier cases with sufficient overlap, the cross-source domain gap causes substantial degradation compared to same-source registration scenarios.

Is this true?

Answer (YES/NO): NO